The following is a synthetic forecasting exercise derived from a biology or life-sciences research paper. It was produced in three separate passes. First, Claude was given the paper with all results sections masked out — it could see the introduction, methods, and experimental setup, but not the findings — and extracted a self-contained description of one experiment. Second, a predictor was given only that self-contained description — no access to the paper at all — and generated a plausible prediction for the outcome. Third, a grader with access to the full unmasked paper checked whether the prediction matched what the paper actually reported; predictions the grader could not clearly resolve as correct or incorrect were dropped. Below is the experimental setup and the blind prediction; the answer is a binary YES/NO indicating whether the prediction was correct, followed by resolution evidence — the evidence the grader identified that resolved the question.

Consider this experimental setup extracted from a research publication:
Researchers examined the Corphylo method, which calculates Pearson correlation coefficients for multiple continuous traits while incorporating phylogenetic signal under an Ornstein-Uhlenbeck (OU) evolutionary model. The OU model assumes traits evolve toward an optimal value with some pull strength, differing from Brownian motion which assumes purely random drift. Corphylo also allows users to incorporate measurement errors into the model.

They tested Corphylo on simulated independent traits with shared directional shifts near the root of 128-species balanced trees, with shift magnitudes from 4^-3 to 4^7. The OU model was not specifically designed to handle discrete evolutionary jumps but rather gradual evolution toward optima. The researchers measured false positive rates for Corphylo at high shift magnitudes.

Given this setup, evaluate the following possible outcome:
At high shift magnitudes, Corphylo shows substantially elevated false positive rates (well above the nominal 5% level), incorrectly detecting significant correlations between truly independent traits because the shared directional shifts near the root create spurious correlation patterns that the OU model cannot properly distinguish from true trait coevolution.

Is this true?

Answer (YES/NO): YES